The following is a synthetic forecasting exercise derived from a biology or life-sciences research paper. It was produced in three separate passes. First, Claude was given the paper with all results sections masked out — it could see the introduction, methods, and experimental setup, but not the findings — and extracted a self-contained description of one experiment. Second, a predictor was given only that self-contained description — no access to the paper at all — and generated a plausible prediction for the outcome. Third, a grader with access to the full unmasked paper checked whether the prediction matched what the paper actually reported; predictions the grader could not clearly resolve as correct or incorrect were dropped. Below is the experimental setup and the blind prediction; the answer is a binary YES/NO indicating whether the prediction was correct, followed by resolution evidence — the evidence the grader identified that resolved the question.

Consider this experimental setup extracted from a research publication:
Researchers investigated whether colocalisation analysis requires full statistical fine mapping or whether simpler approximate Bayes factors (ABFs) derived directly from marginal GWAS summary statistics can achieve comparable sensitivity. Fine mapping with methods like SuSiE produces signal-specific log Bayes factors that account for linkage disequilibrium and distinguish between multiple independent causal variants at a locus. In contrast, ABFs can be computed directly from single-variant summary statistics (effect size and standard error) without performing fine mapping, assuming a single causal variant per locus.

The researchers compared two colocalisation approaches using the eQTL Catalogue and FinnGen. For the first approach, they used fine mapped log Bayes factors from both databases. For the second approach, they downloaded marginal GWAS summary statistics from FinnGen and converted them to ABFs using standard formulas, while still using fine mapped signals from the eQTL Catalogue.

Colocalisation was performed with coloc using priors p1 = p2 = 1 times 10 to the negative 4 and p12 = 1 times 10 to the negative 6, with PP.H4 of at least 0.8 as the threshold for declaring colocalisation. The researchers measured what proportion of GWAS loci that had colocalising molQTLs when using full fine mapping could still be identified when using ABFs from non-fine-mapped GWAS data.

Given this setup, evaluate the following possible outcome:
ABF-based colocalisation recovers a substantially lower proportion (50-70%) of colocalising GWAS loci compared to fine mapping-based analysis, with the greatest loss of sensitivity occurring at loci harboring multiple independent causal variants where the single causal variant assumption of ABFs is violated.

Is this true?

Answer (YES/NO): NO